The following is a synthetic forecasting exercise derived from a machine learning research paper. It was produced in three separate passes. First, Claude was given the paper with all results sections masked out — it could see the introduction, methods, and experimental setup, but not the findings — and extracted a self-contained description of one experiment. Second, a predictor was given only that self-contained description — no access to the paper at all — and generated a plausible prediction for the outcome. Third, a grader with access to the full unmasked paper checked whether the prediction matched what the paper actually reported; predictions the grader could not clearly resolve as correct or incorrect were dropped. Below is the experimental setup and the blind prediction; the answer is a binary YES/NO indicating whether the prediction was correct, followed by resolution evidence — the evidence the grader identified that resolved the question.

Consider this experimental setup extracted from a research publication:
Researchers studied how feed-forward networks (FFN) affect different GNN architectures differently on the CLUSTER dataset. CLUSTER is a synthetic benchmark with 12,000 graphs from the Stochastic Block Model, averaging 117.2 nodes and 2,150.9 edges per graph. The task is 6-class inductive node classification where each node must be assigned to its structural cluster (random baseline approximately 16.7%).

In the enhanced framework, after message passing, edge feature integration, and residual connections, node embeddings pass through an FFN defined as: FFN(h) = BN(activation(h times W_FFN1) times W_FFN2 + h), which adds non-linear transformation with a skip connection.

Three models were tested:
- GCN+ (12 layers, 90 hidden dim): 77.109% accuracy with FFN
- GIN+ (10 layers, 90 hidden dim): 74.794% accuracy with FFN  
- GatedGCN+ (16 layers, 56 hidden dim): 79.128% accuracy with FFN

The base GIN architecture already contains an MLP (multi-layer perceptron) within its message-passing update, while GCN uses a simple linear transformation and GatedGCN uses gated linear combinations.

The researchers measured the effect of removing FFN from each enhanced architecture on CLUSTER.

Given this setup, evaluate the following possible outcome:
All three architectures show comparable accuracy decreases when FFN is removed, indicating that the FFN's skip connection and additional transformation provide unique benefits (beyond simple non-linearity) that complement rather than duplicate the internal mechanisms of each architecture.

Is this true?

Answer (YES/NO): NO